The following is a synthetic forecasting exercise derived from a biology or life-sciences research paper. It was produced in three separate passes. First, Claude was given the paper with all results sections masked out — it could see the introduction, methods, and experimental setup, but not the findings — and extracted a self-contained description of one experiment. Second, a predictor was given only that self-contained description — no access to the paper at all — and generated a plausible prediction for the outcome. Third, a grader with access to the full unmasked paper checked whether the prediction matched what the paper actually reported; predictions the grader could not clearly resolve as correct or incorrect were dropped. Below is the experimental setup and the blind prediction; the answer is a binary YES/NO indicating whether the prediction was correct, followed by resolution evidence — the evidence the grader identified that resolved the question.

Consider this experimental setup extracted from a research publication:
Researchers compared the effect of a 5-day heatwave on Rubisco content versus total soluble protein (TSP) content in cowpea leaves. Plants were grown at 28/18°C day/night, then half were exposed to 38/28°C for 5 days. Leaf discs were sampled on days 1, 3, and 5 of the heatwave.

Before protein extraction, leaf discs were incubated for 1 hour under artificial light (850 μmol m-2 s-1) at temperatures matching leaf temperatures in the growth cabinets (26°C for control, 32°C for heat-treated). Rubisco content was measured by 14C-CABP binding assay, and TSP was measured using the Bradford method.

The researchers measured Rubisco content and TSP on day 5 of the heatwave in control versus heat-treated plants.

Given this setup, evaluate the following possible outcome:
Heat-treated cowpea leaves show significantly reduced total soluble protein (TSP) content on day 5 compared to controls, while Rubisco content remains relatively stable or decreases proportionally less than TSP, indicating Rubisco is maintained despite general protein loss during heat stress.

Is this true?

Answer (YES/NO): NO